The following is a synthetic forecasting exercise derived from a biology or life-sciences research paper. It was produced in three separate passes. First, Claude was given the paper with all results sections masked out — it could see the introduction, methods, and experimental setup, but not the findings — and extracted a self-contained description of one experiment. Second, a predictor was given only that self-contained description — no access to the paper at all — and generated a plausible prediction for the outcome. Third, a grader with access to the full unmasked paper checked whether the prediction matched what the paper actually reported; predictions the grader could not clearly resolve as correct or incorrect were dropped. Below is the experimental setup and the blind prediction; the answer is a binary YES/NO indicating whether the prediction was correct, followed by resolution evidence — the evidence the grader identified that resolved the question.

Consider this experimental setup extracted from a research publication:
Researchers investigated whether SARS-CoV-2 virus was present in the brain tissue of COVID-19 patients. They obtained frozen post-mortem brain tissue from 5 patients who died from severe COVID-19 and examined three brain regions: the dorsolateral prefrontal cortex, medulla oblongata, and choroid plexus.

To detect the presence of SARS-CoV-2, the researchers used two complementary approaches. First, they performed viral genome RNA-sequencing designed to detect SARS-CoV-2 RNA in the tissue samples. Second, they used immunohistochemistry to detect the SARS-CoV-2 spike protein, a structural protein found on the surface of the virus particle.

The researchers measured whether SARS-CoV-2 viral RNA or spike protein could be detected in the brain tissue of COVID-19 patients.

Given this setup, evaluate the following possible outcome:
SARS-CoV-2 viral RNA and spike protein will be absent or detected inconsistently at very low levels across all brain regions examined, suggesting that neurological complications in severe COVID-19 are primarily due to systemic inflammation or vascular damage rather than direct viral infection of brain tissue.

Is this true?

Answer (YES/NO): YES